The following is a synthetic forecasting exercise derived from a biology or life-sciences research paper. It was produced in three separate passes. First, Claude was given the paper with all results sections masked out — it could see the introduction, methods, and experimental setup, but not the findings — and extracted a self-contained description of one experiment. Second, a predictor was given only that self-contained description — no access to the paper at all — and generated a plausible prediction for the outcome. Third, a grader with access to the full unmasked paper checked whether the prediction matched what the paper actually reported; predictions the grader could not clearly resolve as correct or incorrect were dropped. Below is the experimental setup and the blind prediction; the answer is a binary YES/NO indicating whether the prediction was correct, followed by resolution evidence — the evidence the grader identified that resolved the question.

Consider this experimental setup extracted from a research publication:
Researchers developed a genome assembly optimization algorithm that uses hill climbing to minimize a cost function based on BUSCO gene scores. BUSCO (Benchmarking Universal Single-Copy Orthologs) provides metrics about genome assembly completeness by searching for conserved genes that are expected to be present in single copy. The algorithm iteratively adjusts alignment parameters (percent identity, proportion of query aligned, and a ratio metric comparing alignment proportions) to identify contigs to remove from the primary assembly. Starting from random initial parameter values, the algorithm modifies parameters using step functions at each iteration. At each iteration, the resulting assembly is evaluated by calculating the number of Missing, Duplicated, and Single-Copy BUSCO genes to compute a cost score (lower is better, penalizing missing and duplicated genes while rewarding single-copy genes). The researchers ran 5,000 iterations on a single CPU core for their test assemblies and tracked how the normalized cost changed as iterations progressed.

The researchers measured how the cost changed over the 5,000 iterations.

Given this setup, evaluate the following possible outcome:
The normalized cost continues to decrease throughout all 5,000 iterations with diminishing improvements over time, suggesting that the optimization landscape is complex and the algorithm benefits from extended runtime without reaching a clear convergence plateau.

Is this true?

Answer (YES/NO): YES